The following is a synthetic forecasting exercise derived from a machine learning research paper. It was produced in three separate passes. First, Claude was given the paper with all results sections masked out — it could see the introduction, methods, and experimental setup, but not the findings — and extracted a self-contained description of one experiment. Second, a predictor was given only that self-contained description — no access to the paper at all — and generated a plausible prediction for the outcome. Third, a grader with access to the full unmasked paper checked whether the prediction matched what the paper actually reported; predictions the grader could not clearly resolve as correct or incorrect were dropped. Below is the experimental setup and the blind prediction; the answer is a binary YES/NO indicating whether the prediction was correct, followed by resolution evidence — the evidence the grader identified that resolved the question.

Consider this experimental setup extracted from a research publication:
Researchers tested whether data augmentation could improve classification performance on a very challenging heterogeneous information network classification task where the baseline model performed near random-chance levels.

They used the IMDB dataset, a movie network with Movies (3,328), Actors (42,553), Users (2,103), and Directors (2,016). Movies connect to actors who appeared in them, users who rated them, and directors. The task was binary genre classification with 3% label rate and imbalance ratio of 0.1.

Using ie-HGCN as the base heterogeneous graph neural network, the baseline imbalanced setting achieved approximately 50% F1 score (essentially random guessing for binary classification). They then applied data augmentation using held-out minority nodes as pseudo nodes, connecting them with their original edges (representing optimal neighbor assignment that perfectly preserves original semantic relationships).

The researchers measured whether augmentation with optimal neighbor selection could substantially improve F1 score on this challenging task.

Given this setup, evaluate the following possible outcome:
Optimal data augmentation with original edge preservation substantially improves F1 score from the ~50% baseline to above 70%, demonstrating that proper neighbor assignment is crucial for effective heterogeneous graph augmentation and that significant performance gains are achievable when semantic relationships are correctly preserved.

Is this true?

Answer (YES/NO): NO